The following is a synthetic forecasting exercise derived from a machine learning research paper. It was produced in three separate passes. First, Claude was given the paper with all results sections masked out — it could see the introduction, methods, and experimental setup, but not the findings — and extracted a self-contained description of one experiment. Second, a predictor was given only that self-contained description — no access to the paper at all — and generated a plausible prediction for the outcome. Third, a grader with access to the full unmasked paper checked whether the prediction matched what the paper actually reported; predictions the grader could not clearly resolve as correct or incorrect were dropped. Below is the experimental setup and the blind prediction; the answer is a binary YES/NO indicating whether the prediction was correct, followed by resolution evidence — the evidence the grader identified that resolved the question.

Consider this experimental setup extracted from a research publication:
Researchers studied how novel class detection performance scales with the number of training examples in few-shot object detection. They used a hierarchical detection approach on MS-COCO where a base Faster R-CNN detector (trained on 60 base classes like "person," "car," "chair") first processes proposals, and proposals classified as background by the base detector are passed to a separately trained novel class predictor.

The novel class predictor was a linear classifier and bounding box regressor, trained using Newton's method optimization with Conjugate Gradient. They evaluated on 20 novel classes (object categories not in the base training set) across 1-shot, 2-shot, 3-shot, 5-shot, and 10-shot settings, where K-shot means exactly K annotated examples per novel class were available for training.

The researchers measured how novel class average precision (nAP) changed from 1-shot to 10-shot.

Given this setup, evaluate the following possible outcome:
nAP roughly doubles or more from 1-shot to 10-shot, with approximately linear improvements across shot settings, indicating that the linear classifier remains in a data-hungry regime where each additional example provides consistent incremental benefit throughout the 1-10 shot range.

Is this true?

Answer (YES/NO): NO